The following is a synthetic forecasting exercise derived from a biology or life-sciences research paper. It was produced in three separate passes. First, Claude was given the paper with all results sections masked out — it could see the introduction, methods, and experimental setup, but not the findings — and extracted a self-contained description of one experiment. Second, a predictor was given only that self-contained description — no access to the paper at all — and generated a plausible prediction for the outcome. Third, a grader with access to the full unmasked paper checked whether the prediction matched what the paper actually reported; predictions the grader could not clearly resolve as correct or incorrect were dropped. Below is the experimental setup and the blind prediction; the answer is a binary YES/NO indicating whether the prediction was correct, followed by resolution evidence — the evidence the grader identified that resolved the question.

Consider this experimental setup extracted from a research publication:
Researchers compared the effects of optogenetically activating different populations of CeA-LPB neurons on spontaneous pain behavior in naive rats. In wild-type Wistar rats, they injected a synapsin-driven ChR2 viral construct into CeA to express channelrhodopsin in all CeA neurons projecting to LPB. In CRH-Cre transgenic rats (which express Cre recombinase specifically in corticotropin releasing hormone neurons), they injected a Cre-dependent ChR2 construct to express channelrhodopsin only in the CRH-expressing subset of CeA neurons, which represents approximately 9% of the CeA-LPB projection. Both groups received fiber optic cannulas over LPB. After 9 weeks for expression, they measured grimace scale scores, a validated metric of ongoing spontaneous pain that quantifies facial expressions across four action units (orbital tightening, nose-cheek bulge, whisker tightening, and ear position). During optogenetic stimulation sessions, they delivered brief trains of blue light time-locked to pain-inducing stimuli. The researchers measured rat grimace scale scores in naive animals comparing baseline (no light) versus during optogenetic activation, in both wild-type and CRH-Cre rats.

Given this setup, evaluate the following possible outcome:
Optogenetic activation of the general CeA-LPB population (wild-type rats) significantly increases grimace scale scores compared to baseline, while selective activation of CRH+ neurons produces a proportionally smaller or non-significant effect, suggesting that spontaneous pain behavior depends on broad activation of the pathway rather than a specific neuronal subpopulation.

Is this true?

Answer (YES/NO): NO